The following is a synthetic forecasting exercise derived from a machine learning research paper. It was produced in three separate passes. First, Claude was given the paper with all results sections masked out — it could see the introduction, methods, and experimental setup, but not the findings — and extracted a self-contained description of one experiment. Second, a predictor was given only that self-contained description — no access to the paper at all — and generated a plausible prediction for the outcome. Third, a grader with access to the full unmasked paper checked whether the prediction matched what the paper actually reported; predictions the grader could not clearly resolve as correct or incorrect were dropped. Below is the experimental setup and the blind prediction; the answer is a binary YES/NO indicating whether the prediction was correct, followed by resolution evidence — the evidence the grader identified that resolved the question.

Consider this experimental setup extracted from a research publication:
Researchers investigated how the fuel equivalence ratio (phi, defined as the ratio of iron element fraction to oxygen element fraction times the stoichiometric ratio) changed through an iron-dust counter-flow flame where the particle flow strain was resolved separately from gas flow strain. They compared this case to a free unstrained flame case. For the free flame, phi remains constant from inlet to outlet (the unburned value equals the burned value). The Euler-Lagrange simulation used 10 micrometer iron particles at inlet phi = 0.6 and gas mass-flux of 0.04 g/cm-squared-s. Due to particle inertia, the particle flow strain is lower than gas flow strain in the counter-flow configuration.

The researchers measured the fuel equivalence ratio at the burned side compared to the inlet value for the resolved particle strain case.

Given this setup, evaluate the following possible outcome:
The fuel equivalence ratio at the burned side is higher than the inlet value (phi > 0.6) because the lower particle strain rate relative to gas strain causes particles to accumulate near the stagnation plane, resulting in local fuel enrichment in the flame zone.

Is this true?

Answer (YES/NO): YES